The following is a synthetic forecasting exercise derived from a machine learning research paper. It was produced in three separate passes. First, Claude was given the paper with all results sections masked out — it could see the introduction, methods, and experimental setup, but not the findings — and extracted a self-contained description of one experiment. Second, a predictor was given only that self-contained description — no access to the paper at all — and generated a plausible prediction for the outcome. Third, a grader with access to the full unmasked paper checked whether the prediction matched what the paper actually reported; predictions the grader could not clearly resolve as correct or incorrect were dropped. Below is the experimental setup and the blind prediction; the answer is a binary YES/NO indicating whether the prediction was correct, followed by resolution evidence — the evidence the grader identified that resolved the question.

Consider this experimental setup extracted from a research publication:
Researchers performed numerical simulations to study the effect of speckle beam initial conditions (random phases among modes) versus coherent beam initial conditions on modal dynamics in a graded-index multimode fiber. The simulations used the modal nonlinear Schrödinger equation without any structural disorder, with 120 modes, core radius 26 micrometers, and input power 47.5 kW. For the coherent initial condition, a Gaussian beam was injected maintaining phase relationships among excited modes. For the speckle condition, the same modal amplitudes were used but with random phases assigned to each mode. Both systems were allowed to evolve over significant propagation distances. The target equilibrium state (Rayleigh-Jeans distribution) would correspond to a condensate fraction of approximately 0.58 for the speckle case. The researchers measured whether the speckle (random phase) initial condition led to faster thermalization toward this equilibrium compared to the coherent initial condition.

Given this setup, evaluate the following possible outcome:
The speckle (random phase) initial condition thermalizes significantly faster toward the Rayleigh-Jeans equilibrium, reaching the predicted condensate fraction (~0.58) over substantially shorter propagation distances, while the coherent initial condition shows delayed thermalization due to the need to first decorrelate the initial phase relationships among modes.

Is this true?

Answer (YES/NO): NO